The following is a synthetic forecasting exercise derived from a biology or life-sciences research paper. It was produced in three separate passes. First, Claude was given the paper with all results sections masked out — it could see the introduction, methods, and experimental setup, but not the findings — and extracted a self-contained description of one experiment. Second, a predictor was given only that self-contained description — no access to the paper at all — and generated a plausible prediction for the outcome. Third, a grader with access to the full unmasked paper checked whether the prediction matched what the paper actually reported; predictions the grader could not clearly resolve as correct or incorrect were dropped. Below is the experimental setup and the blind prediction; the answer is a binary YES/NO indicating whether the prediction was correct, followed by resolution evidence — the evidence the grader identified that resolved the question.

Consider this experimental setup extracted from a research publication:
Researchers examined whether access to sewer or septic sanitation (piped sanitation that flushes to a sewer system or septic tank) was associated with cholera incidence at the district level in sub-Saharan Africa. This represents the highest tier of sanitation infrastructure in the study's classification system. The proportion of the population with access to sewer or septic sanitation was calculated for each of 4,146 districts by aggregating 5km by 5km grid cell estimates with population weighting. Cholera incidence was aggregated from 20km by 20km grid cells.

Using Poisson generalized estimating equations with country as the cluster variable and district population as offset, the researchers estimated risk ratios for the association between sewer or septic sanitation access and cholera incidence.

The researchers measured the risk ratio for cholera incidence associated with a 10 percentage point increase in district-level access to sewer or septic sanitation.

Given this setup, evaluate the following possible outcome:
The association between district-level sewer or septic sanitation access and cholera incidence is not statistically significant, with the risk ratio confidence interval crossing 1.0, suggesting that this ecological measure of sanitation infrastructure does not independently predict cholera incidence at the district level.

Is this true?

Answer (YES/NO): NO